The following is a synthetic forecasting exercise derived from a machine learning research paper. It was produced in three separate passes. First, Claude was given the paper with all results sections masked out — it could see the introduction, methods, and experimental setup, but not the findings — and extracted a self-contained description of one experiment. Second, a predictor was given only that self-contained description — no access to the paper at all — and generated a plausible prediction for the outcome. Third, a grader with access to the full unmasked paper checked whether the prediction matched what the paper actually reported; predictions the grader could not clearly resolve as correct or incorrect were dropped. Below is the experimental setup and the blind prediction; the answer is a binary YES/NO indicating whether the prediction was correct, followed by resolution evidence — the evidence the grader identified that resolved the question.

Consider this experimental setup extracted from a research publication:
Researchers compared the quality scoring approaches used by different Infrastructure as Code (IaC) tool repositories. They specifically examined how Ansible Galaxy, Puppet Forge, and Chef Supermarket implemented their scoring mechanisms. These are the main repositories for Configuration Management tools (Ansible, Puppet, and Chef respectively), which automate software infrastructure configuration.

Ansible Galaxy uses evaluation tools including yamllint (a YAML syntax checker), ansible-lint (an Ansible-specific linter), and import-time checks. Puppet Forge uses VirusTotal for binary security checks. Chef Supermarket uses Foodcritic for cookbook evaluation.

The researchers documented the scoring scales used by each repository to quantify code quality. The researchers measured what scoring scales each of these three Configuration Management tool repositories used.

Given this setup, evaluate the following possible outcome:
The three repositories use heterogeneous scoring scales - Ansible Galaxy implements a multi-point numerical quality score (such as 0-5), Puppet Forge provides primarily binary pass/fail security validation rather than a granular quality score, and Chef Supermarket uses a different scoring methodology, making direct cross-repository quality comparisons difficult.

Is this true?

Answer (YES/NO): NO